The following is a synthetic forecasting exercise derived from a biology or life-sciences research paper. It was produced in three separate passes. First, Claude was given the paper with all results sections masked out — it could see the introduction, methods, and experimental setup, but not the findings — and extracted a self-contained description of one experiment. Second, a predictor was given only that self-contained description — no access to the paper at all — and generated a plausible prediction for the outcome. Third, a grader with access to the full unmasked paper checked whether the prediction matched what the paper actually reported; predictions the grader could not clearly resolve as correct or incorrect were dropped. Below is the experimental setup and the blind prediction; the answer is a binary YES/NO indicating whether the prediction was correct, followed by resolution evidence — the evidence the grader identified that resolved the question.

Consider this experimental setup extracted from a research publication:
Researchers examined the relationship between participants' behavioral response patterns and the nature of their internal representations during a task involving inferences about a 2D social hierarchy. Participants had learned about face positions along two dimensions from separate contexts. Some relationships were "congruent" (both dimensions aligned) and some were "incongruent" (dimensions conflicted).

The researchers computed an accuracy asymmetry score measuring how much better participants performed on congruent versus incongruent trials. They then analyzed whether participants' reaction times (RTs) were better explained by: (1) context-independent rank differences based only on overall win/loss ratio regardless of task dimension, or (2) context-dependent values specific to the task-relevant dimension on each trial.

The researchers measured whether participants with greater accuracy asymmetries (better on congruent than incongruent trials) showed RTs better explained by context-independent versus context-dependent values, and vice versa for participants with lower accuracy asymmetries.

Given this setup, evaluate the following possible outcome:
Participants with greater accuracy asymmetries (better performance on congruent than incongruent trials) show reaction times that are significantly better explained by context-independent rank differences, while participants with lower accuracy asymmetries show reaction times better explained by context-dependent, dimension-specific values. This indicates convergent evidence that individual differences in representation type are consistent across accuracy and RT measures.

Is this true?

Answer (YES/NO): YES